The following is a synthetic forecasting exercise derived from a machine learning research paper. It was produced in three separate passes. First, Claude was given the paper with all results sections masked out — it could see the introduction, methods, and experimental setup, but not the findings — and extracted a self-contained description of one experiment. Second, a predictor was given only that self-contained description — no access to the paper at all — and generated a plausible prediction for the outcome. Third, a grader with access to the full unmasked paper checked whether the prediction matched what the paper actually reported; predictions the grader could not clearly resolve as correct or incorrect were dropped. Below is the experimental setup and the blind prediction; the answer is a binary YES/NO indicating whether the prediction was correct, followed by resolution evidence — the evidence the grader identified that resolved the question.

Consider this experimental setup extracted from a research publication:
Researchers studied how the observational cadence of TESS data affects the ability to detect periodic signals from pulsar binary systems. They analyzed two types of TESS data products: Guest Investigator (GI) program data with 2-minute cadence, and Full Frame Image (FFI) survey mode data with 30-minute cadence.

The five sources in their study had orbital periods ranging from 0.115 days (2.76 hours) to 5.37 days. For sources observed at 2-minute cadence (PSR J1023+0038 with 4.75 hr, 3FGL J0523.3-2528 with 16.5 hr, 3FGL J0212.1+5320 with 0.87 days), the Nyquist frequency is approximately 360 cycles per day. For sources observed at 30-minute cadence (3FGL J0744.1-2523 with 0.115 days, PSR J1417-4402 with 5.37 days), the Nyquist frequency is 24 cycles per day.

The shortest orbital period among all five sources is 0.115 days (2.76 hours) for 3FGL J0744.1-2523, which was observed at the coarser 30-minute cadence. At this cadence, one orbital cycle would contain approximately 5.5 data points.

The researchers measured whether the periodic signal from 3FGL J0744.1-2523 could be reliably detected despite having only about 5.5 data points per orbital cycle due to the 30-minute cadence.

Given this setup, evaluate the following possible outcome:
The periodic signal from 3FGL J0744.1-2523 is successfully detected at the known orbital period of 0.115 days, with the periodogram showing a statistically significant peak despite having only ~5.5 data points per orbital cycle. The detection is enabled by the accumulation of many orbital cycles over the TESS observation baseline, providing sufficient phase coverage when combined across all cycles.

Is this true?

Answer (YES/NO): YES